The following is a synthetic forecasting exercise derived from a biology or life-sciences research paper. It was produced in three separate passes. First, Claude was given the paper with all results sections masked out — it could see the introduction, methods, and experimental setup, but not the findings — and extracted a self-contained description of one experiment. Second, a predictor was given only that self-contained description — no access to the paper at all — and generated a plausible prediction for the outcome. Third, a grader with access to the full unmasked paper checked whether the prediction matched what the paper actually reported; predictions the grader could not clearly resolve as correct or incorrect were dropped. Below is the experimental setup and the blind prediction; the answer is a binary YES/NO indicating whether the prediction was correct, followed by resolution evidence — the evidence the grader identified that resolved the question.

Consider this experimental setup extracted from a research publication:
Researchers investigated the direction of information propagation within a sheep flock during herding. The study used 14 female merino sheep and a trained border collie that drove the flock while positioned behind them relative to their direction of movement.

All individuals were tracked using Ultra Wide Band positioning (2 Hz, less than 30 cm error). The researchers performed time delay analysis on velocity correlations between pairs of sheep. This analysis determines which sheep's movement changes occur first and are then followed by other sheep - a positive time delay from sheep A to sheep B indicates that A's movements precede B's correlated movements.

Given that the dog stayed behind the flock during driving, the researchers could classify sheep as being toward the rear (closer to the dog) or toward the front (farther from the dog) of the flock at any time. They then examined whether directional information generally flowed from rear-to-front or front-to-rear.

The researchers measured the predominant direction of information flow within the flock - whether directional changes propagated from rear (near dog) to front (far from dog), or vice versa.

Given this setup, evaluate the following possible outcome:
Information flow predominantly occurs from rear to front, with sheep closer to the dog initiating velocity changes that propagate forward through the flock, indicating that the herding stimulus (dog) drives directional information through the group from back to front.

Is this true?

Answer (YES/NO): NO